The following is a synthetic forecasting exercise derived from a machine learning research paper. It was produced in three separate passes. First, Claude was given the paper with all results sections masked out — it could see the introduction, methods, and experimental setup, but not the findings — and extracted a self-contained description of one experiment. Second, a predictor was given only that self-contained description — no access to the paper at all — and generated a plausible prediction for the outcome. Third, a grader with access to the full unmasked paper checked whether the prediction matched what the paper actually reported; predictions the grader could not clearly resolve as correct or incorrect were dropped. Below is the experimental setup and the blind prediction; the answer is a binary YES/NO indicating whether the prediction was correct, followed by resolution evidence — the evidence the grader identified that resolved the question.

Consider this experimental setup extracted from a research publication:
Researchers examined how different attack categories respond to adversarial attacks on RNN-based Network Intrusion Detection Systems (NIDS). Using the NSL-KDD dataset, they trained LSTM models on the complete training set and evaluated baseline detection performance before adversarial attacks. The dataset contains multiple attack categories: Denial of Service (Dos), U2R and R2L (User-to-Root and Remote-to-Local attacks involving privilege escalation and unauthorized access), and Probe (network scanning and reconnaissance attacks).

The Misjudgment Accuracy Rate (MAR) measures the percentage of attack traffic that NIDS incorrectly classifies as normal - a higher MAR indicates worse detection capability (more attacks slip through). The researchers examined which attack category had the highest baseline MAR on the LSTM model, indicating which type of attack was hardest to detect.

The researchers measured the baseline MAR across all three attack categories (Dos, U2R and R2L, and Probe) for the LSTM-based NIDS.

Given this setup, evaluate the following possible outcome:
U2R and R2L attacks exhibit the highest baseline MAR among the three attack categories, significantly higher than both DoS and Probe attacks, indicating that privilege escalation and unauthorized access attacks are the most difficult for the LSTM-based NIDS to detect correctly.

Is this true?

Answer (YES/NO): YES